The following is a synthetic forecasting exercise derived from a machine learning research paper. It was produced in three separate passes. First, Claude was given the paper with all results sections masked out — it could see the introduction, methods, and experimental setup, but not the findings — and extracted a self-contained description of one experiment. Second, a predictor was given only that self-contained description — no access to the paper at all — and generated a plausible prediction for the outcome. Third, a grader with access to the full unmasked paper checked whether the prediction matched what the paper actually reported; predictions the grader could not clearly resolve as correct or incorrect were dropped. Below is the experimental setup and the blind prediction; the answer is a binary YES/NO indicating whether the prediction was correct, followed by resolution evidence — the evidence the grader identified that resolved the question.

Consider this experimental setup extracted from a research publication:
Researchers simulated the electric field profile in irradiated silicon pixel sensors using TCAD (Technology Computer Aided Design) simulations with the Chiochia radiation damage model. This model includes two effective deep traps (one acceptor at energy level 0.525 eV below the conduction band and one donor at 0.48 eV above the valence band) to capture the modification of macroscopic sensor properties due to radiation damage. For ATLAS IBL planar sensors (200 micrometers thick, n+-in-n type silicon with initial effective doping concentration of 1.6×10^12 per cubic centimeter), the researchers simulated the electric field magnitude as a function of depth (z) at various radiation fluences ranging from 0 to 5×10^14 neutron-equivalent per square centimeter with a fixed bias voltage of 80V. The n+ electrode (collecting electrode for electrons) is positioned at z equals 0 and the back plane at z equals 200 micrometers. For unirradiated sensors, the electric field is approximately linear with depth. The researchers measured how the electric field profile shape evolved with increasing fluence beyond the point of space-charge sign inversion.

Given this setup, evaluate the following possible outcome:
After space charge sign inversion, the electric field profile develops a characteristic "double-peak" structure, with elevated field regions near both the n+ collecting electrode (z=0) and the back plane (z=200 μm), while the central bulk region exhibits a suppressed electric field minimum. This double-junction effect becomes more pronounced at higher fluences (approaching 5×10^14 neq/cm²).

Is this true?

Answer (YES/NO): YES